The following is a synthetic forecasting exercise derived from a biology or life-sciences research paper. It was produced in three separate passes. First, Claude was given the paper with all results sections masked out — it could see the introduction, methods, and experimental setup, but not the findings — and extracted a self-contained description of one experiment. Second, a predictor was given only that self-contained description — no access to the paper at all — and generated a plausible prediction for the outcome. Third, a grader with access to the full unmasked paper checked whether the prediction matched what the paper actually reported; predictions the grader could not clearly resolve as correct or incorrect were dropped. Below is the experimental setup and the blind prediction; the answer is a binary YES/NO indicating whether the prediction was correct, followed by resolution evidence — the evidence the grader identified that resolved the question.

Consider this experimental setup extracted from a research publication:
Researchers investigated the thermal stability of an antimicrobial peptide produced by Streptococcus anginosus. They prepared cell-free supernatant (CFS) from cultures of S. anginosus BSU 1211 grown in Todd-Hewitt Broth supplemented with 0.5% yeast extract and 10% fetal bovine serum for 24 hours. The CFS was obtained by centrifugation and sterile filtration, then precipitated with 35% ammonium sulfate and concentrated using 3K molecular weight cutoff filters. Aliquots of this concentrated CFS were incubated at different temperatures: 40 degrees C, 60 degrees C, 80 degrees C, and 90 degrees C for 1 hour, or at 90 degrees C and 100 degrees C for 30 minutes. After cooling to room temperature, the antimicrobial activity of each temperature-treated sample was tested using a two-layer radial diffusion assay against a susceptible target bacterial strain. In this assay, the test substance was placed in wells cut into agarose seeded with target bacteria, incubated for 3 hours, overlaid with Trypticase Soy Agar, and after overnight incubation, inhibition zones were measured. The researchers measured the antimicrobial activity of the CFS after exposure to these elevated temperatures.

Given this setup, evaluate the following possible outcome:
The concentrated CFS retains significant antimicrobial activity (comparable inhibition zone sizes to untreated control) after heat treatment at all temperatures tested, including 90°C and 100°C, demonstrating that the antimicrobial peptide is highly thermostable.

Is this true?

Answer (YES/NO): NO